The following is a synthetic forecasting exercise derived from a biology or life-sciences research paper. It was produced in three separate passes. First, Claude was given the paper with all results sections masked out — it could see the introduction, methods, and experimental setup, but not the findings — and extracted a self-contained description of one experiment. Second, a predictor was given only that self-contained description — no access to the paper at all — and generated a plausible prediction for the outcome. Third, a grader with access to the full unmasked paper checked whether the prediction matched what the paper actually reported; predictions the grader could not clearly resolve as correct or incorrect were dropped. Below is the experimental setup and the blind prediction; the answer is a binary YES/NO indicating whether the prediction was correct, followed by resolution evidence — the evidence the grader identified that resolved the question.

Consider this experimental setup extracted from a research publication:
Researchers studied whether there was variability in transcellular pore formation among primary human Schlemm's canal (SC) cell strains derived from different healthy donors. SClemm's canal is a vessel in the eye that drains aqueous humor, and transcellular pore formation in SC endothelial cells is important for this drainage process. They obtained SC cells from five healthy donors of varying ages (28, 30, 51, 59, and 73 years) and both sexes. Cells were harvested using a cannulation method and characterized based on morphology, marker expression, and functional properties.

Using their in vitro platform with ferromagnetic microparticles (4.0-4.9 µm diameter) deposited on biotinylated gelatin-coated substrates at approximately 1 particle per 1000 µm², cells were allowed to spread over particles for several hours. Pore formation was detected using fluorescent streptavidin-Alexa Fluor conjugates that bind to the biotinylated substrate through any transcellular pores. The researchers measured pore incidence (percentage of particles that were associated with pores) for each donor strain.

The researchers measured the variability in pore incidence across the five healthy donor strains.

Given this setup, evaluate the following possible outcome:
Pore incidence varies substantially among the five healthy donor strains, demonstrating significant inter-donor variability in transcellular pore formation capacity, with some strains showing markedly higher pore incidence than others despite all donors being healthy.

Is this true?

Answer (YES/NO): YES